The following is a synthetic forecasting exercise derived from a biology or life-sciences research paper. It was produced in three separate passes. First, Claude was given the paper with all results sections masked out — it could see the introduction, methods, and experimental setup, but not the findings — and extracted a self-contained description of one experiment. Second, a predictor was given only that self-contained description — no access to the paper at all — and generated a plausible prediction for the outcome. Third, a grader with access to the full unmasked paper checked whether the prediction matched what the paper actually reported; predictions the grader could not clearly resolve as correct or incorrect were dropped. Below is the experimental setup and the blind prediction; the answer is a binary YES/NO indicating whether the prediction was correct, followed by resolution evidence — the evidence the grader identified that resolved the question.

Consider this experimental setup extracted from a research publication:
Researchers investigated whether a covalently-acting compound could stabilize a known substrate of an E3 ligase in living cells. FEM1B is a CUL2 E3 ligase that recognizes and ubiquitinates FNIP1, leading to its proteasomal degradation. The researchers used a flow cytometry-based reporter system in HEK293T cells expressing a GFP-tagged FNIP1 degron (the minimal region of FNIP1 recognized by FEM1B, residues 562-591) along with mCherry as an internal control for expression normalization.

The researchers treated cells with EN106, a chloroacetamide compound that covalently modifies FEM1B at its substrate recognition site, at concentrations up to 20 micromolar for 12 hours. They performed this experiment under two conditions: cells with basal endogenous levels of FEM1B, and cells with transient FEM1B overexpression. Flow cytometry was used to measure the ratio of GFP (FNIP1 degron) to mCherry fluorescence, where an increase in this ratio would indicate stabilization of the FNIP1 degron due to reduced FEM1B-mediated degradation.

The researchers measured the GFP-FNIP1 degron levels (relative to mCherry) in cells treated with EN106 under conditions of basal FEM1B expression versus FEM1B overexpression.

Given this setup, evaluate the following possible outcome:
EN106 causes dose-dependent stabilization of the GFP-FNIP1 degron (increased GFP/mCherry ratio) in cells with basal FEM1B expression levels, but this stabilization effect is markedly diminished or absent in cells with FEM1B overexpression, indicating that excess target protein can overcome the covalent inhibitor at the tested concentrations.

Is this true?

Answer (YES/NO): NO